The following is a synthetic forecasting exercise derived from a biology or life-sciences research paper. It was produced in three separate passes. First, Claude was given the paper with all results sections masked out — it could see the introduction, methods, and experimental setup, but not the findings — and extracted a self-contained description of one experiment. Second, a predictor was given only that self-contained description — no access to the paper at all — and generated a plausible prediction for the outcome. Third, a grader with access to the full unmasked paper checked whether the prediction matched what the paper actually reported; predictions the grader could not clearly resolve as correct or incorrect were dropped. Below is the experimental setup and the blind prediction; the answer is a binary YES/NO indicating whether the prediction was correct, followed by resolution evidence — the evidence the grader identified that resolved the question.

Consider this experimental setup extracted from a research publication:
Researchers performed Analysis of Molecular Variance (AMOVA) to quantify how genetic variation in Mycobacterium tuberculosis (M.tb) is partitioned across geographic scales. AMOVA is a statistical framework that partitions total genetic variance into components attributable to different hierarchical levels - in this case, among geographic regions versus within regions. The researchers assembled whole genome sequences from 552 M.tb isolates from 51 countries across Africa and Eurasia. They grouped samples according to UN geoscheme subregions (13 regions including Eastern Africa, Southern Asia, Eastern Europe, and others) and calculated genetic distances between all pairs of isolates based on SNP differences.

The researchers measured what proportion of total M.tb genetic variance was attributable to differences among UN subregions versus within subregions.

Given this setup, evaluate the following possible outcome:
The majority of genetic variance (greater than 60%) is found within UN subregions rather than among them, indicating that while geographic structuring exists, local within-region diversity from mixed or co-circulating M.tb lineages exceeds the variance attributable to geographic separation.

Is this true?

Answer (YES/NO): YES